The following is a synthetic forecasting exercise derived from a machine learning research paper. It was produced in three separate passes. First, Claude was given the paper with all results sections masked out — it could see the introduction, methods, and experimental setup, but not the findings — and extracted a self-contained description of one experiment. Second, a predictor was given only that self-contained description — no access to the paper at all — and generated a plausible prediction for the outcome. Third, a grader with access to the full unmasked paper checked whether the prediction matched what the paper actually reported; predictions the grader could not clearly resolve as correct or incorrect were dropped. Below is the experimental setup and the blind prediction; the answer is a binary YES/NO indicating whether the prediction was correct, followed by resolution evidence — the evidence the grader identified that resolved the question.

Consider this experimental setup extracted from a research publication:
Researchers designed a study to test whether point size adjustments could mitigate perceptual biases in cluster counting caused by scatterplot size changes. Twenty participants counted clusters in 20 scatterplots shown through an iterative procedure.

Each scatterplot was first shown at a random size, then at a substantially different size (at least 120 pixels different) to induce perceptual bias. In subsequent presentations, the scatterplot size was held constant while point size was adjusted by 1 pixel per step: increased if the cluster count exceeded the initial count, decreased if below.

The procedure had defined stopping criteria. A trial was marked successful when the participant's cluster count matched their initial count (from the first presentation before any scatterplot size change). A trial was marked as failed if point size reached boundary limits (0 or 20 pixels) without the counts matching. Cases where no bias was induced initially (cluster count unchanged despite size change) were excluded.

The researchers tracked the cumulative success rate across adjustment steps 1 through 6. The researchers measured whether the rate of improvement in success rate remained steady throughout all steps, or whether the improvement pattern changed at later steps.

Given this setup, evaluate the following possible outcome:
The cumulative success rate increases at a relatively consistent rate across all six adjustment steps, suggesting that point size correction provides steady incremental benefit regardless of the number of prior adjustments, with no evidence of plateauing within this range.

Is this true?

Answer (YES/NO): NO